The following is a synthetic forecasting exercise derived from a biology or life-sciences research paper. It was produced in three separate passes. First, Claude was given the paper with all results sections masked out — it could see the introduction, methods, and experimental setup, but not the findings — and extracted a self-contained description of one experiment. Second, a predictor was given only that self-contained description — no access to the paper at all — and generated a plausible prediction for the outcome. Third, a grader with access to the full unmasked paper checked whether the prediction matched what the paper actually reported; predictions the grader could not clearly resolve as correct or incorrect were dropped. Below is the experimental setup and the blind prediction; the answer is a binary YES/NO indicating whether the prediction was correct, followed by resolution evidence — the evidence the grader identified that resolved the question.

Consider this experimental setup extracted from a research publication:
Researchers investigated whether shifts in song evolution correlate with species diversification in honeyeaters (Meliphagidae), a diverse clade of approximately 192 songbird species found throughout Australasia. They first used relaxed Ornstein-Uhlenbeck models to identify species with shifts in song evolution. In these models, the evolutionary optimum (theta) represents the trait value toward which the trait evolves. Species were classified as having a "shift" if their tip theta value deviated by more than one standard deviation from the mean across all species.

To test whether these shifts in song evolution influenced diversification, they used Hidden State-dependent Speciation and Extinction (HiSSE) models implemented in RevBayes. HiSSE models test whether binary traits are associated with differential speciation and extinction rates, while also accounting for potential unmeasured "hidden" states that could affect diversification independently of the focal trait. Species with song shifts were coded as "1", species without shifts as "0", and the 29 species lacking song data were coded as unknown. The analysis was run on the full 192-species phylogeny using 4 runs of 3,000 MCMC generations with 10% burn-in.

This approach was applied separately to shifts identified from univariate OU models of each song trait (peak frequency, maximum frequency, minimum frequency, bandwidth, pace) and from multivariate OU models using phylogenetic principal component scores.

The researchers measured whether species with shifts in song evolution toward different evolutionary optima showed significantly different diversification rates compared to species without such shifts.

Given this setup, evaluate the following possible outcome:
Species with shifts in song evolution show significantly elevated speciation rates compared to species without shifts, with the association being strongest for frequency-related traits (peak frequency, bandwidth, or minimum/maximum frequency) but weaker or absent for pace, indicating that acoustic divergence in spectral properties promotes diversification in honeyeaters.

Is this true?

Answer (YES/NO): NO